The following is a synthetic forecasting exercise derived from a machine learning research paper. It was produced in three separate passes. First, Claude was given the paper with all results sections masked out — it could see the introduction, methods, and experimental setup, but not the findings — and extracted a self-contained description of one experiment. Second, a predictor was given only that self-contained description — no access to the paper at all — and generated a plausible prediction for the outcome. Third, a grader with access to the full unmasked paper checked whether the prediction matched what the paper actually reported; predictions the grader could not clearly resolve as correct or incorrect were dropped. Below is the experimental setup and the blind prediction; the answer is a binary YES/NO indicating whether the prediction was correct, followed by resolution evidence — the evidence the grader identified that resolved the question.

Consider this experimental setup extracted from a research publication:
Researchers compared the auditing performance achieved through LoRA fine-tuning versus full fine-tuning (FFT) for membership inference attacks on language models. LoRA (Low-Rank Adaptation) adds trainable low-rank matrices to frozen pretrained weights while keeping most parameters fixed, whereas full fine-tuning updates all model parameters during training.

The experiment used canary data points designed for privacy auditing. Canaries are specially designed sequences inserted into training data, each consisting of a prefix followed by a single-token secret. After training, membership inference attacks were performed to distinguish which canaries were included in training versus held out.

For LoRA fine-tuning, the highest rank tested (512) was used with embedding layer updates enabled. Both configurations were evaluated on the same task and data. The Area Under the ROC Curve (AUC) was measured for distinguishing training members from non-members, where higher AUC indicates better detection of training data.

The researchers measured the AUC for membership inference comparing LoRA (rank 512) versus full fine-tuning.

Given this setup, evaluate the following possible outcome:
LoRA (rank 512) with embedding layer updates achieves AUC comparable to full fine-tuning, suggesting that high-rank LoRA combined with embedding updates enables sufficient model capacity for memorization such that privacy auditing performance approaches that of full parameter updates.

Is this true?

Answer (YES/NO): YES